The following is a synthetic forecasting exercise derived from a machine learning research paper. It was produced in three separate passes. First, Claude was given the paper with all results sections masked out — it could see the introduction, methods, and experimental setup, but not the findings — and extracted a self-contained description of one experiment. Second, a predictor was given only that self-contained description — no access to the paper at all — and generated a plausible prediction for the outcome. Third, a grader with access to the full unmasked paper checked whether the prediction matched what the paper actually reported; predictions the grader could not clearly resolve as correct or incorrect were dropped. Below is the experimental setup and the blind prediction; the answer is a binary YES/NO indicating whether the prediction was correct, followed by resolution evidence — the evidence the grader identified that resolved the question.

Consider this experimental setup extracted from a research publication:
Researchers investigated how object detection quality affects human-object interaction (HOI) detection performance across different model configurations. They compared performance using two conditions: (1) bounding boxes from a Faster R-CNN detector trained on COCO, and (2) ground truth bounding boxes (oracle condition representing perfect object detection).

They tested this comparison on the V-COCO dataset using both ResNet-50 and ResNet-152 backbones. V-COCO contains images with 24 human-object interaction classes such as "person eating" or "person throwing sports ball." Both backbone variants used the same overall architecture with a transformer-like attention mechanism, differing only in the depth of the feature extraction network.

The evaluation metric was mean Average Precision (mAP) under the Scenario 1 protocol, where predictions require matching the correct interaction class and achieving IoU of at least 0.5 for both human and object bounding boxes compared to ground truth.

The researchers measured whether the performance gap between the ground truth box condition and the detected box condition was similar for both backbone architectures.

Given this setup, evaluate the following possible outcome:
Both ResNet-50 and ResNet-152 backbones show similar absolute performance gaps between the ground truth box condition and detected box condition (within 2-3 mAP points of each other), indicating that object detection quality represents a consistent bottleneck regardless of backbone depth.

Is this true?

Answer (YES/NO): YES